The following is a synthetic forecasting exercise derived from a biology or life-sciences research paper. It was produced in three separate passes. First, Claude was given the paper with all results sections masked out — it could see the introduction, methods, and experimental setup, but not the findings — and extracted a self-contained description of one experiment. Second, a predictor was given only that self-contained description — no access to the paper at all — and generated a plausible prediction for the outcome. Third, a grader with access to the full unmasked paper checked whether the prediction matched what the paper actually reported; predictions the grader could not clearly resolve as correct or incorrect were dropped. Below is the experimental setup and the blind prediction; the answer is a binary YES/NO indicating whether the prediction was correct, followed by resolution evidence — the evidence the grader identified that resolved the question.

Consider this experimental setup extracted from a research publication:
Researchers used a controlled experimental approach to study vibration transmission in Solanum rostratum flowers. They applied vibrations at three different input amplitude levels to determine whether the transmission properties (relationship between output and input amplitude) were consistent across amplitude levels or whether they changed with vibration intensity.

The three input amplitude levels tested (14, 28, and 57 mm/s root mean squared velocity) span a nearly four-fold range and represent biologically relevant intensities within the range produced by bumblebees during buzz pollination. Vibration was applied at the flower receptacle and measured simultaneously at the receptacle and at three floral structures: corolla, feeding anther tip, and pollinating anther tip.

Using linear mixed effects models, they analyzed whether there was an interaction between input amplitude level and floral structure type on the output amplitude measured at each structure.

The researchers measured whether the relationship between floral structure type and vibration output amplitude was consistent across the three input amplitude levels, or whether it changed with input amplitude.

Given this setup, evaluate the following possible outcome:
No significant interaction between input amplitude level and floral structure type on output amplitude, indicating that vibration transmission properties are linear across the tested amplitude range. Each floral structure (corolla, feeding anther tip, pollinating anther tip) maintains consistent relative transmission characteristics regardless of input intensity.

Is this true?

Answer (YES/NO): NO